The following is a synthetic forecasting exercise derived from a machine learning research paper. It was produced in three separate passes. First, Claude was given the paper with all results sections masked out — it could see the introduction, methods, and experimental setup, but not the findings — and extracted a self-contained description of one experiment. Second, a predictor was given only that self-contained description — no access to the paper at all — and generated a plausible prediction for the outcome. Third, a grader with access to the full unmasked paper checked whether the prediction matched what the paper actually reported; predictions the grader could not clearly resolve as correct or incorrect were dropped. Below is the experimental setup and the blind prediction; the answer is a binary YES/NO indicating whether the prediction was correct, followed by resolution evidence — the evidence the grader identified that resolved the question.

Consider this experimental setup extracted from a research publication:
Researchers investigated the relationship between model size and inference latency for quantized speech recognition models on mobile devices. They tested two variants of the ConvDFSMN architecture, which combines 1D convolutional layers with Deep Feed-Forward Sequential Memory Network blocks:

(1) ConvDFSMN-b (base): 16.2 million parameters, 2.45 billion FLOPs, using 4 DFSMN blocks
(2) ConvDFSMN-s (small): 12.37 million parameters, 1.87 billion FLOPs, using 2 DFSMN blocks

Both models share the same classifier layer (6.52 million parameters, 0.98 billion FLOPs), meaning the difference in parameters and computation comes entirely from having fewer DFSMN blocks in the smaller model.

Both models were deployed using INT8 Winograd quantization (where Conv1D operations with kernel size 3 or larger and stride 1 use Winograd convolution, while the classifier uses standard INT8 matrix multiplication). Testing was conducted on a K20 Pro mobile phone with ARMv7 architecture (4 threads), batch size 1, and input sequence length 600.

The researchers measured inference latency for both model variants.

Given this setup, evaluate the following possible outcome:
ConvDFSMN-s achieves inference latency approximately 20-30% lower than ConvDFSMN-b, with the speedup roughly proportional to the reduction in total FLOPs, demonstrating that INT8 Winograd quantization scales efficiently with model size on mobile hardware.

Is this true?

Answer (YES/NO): NO